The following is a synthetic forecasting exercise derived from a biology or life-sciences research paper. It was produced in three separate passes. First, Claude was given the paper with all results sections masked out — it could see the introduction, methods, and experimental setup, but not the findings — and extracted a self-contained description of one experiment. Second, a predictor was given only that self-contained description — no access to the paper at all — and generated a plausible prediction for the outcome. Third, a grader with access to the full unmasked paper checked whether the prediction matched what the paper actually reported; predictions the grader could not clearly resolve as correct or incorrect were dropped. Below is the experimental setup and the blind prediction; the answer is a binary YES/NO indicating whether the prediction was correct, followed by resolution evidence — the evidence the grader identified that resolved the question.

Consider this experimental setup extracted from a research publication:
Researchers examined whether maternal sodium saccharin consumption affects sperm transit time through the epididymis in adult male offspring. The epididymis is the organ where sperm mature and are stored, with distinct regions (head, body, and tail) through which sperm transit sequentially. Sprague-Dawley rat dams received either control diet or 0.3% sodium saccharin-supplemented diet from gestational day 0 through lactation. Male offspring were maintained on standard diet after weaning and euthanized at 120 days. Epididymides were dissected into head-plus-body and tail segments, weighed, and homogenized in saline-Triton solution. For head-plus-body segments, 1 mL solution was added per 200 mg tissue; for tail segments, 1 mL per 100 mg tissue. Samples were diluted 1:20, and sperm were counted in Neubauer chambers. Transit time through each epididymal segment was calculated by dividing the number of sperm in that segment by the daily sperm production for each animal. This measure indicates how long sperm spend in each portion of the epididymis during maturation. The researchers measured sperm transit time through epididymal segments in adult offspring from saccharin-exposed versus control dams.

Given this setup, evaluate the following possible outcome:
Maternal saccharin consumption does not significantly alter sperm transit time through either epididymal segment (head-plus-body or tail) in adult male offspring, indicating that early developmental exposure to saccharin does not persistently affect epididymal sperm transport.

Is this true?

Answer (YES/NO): NO